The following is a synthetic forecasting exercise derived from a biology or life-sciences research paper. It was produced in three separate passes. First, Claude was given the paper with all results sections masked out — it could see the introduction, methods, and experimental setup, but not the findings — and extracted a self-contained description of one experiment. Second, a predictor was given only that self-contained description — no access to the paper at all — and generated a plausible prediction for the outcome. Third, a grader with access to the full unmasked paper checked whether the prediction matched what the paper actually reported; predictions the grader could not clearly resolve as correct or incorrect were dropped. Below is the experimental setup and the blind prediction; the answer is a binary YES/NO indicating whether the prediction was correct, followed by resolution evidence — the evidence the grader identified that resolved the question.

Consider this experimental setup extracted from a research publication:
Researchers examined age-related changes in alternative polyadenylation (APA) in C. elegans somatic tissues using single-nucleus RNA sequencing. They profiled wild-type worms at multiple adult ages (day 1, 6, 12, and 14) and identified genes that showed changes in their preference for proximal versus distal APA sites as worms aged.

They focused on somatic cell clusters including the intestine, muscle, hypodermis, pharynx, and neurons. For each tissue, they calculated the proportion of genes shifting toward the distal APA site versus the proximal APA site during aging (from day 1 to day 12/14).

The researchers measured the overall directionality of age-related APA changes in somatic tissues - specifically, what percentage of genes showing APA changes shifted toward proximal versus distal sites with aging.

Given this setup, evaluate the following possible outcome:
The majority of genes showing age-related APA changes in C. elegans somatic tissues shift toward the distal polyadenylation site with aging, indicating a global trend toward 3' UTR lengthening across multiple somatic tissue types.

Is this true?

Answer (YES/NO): YES